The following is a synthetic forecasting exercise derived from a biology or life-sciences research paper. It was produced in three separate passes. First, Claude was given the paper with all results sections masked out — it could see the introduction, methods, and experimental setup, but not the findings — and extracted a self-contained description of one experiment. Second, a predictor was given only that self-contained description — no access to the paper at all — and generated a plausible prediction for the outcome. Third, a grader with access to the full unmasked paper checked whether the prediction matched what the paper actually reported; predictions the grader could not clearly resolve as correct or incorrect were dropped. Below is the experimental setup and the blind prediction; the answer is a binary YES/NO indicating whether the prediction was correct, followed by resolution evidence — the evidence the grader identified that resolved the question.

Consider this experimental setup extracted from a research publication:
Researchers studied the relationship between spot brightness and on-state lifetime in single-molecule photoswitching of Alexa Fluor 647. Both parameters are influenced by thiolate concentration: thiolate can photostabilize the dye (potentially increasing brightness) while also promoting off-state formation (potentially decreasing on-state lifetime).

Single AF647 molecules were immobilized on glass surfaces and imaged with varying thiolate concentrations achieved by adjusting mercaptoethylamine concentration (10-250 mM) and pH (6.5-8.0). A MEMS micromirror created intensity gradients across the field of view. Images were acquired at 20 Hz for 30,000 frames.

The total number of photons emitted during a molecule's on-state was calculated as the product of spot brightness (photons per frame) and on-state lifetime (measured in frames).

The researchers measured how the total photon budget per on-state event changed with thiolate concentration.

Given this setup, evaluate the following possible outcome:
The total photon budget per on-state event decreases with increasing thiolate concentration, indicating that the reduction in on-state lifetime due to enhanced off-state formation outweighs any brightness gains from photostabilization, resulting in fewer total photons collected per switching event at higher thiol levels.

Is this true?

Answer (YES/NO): YES